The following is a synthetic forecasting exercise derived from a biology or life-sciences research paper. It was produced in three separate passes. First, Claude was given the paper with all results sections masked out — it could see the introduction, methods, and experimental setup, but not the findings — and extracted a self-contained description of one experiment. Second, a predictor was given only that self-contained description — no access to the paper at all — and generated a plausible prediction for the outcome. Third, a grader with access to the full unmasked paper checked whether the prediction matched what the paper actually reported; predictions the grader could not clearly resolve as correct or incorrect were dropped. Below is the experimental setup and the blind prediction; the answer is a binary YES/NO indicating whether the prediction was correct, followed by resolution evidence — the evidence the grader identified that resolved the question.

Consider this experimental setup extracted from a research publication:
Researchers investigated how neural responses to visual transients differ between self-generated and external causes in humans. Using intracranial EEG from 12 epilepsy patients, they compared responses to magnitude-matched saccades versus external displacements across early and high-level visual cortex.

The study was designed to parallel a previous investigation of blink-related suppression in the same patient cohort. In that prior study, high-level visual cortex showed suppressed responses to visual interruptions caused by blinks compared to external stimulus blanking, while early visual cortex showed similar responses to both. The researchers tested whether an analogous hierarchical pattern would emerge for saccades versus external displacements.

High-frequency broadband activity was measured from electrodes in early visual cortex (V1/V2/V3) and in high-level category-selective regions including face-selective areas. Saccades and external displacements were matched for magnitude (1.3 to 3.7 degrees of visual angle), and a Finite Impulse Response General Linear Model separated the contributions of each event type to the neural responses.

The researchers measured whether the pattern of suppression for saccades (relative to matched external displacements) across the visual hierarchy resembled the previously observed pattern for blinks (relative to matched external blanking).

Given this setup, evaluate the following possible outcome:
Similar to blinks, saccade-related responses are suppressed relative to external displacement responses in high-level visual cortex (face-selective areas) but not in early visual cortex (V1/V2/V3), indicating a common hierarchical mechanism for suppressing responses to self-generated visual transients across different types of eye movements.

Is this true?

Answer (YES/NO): YES